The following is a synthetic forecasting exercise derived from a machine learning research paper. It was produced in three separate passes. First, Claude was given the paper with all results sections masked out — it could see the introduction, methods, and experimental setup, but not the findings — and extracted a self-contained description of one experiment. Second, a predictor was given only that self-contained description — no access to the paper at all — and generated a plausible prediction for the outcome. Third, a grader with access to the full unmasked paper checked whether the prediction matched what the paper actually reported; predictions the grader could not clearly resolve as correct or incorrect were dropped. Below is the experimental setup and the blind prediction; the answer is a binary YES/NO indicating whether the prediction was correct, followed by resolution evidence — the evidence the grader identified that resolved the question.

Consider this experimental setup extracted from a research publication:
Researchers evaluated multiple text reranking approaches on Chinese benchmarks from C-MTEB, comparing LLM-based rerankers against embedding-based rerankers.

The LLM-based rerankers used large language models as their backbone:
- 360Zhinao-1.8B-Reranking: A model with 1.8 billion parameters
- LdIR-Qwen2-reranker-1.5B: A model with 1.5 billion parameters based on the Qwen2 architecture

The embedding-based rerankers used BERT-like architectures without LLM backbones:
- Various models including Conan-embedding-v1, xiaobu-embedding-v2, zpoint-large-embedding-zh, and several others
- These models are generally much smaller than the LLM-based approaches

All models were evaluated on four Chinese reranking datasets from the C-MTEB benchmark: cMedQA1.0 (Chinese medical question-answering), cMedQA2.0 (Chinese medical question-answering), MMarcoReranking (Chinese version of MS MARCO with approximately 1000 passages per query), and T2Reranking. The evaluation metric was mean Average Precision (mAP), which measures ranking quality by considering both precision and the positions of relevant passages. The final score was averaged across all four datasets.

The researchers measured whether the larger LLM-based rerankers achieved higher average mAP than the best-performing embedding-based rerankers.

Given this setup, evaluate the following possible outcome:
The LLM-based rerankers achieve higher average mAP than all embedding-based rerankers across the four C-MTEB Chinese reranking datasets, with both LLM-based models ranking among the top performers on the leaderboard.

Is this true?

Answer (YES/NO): NO